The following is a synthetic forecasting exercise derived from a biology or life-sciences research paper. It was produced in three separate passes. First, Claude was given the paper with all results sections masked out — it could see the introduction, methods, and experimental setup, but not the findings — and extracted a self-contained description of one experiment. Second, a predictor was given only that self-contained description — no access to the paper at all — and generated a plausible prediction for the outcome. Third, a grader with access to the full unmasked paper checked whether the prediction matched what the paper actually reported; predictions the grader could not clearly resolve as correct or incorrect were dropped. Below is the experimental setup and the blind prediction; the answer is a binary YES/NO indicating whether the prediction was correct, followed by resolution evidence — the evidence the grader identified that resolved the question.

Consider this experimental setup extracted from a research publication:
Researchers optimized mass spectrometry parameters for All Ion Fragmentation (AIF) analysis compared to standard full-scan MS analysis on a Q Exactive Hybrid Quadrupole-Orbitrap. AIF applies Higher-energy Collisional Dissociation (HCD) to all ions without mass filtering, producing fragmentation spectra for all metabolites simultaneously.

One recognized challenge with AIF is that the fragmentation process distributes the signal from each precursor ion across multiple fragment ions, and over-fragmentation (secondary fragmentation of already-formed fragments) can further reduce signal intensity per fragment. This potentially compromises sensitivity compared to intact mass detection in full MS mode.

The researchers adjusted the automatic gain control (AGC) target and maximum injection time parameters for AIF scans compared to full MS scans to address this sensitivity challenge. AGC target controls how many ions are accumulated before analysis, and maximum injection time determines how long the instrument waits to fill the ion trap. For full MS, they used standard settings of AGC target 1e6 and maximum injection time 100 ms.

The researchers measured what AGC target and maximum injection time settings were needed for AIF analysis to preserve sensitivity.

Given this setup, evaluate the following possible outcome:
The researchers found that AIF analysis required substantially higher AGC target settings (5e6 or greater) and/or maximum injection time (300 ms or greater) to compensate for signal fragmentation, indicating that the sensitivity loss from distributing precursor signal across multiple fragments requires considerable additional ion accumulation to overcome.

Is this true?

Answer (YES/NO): NO